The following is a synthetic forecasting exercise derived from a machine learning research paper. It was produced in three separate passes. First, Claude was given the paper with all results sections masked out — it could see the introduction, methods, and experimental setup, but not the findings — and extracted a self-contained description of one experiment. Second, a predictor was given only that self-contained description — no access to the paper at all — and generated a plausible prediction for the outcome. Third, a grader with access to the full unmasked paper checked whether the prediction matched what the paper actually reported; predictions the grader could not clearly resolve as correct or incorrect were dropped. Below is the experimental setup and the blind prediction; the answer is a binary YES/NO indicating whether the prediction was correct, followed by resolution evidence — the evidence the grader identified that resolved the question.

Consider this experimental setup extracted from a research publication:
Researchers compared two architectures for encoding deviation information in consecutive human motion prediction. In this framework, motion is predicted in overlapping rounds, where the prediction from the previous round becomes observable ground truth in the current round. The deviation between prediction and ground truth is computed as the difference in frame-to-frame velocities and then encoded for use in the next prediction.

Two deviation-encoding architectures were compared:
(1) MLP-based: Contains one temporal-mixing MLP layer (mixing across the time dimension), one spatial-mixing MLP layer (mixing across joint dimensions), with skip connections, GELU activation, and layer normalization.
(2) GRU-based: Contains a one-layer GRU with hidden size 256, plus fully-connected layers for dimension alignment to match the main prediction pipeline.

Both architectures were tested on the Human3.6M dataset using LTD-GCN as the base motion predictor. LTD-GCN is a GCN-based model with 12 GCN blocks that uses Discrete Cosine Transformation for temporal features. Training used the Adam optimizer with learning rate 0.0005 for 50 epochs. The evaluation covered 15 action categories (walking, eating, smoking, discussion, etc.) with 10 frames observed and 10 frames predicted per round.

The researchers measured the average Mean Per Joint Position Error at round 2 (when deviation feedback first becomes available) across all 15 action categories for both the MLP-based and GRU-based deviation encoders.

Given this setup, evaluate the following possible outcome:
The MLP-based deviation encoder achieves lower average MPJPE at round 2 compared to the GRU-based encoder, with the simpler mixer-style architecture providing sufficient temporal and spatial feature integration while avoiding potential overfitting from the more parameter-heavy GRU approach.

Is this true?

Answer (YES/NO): YES